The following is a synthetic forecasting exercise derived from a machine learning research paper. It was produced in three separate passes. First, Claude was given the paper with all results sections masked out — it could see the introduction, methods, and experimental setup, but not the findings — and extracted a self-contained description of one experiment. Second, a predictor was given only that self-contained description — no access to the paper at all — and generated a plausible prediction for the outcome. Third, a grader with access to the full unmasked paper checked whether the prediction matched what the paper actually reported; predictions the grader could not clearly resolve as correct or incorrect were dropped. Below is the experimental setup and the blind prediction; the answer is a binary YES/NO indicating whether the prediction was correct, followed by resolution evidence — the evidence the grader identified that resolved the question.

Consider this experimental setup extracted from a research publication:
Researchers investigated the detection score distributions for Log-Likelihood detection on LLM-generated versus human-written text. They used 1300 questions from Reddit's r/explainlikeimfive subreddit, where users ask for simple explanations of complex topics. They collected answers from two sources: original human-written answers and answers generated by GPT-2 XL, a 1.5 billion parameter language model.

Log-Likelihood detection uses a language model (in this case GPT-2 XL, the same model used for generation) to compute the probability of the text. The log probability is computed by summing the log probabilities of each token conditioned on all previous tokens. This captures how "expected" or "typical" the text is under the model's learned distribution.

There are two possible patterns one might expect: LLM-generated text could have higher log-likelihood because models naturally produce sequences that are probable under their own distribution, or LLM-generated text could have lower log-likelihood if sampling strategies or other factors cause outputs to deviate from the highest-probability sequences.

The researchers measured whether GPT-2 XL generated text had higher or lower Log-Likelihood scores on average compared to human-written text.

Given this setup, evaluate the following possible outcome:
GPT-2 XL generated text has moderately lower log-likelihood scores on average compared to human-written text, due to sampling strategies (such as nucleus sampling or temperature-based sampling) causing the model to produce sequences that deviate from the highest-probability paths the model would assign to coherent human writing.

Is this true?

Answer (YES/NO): NO